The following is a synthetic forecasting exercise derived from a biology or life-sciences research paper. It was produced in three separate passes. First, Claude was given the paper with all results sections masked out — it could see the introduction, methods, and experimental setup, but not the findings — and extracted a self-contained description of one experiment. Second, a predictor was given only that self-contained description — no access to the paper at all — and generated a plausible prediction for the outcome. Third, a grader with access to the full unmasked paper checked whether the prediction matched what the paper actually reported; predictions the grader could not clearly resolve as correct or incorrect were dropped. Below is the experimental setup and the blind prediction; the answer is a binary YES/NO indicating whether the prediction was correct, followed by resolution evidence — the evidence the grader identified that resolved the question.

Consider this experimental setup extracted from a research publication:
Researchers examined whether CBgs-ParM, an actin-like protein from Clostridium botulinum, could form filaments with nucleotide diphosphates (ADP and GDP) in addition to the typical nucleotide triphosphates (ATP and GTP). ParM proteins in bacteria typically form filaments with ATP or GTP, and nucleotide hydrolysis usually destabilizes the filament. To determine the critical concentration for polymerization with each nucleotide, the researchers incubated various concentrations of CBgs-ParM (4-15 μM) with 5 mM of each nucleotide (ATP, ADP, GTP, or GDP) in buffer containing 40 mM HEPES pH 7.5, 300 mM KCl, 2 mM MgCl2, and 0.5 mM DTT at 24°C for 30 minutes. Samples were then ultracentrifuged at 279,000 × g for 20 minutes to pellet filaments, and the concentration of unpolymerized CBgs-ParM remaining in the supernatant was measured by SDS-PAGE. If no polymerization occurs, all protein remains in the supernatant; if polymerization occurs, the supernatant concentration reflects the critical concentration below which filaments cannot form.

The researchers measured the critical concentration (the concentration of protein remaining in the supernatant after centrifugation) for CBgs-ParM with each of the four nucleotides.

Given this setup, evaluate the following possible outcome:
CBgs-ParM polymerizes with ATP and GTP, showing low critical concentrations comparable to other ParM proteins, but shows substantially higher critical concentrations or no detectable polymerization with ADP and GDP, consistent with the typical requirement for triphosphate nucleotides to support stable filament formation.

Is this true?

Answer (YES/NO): NO